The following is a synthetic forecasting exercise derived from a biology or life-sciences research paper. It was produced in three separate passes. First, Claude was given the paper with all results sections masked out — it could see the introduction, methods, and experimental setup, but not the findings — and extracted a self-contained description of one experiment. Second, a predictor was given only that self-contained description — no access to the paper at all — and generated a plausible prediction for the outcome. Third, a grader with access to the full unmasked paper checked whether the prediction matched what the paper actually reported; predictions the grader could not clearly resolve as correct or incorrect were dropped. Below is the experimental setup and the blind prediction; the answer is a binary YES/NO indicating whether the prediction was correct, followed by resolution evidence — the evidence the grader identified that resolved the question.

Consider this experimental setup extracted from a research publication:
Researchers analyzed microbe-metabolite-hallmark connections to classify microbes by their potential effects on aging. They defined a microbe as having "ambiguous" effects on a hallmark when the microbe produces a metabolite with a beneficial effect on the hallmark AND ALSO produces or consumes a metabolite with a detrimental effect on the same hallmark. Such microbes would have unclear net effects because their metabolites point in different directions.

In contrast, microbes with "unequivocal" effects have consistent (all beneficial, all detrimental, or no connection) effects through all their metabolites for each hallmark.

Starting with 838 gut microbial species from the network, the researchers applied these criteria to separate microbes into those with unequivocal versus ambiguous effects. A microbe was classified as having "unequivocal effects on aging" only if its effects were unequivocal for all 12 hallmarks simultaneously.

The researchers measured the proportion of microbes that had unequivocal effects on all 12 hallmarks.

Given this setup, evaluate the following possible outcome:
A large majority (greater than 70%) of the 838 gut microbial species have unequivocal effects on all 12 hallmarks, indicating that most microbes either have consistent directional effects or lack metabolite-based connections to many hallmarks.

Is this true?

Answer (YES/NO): NO